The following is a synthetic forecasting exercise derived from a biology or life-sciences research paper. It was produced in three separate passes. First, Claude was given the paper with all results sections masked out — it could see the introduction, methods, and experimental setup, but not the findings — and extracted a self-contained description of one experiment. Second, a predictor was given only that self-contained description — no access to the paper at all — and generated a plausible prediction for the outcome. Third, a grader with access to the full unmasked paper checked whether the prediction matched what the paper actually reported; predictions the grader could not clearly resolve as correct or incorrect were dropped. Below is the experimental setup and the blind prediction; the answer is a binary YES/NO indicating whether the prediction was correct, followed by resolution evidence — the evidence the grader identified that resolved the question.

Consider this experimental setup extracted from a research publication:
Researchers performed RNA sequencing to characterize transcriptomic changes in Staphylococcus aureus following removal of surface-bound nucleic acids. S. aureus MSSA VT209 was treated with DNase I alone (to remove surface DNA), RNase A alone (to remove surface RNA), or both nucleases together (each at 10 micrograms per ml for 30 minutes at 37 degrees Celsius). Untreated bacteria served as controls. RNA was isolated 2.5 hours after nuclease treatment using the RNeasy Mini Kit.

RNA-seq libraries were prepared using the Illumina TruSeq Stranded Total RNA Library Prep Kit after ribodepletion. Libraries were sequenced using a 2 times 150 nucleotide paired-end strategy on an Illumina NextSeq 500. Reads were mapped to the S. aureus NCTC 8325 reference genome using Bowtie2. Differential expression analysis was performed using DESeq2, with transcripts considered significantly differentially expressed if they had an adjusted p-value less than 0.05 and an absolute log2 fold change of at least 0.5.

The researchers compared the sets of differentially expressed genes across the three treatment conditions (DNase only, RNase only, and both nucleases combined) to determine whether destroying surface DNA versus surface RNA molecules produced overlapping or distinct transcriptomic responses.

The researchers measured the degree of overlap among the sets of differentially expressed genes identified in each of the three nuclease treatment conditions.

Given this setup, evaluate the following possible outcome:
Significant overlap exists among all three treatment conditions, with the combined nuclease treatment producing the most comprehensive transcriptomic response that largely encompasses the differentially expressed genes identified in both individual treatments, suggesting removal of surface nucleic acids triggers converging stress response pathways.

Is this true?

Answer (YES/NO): NO